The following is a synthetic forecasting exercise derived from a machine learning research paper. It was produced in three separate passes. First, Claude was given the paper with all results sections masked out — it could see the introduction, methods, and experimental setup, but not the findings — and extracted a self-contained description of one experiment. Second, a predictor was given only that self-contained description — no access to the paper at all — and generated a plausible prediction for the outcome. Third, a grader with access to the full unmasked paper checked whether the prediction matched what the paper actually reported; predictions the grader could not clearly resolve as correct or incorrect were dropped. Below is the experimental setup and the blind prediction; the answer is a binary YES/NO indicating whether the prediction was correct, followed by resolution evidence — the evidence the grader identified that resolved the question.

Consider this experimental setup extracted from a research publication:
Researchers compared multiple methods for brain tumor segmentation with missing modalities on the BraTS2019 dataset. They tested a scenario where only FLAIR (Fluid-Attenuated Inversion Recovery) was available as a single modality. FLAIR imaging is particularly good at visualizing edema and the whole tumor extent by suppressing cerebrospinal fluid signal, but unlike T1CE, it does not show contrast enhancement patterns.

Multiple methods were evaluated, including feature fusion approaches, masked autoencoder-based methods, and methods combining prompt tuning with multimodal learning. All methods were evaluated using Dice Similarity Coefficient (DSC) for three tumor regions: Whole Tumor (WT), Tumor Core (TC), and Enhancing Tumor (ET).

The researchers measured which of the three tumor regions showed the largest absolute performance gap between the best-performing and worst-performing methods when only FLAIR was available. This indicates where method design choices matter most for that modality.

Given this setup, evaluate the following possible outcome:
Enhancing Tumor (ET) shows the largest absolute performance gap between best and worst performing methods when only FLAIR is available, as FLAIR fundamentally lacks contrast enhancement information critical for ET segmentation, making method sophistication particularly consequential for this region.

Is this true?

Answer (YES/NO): NO